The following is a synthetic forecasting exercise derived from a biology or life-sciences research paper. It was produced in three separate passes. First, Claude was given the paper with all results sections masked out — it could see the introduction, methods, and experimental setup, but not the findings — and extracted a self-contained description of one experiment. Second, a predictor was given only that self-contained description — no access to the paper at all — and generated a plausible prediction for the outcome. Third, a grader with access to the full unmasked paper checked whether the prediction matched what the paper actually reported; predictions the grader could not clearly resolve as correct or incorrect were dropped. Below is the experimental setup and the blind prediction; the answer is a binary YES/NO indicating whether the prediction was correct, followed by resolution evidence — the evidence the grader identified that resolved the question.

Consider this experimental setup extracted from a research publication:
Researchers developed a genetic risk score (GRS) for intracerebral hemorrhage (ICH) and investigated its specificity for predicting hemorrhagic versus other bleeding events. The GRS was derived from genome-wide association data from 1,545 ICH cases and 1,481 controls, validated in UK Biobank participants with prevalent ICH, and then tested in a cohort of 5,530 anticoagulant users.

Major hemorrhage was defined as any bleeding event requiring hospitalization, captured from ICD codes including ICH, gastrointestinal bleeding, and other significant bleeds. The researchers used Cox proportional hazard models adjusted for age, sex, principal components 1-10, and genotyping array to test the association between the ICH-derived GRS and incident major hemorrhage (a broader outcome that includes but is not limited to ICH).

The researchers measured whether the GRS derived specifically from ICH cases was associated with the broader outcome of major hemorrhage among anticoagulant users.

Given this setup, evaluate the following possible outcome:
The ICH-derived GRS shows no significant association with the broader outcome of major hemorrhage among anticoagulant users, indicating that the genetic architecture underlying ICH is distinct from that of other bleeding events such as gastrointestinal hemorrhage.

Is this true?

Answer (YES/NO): YES